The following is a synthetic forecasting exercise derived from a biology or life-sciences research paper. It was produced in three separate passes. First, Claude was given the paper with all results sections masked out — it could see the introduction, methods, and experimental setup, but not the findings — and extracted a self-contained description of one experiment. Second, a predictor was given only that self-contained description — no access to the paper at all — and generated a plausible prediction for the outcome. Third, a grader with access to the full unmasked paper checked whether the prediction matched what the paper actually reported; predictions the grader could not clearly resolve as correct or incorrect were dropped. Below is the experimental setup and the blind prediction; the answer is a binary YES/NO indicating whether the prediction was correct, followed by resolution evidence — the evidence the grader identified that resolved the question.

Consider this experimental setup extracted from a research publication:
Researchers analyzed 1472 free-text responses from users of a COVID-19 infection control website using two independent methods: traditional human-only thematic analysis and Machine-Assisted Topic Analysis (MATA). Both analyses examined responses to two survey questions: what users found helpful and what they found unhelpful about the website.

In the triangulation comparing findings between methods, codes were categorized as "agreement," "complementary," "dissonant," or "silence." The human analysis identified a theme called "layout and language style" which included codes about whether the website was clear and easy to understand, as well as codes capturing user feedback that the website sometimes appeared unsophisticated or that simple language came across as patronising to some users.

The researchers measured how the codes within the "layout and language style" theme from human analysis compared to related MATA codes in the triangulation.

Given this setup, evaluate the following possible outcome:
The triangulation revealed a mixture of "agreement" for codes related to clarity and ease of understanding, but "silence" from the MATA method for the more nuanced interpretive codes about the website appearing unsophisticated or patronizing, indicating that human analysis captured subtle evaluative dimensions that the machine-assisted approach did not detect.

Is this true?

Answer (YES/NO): NO